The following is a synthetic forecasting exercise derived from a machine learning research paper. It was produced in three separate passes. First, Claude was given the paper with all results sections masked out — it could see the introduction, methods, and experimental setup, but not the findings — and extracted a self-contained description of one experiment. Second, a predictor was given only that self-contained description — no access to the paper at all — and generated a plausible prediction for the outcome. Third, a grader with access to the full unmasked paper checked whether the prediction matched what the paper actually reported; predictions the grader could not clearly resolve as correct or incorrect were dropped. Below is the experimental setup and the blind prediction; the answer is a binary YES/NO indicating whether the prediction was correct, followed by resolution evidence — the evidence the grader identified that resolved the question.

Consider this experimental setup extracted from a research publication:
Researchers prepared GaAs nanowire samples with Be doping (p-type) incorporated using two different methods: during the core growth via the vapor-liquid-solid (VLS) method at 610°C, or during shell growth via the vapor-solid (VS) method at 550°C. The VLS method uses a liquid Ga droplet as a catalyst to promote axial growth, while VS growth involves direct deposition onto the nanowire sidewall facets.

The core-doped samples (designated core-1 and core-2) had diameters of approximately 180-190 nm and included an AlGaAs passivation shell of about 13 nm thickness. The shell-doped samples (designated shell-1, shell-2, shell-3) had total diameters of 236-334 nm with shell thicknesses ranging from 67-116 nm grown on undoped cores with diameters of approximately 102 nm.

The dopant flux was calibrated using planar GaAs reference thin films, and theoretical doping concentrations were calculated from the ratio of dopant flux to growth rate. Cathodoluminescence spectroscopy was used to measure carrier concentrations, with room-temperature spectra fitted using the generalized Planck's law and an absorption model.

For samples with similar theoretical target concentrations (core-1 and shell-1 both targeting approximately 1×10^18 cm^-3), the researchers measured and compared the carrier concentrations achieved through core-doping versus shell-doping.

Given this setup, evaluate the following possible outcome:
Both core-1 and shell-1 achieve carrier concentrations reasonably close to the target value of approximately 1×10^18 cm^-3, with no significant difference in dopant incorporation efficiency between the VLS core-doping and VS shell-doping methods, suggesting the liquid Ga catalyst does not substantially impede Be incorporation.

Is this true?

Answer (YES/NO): NO